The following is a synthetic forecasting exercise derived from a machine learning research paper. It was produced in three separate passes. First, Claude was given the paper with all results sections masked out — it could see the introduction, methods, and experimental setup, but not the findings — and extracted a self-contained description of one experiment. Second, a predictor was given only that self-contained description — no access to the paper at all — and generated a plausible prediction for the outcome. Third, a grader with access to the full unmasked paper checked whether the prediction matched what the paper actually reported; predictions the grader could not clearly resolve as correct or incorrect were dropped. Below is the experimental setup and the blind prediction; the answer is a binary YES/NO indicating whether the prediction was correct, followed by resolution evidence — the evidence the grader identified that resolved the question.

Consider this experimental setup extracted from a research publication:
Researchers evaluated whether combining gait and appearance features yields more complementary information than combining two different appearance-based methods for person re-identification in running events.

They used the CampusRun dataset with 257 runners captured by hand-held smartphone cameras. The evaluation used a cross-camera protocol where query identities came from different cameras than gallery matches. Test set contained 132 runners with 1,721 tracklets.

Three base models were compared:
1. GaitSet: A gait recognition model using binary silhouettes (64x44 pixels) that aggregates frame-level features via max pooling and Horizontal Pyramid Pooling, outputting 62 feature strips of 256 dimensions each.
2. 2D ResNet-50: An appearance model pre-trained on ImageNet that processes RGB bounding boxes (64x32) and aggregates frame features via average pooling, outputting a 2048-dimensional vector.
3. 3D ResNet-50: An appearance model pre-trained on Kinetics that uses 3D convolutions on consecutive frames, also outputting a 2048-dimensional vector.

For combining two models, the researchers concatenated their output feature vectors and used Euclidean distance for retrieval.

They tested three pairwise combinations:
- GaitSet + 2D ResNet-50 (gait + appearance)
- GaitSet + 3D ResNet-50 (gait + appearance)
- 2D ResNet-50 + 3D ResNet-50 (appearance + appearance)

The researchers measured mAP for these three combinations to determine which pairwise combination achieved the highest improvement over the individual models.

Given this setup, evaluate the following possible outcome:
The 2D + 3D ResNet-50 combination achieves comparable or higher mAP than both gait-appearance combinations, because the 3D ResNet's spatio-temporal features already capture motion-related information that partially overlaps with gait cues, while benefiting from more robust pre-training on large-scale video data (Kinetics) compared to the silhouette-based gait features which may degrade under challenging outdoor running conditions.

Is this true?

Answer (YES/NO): NO